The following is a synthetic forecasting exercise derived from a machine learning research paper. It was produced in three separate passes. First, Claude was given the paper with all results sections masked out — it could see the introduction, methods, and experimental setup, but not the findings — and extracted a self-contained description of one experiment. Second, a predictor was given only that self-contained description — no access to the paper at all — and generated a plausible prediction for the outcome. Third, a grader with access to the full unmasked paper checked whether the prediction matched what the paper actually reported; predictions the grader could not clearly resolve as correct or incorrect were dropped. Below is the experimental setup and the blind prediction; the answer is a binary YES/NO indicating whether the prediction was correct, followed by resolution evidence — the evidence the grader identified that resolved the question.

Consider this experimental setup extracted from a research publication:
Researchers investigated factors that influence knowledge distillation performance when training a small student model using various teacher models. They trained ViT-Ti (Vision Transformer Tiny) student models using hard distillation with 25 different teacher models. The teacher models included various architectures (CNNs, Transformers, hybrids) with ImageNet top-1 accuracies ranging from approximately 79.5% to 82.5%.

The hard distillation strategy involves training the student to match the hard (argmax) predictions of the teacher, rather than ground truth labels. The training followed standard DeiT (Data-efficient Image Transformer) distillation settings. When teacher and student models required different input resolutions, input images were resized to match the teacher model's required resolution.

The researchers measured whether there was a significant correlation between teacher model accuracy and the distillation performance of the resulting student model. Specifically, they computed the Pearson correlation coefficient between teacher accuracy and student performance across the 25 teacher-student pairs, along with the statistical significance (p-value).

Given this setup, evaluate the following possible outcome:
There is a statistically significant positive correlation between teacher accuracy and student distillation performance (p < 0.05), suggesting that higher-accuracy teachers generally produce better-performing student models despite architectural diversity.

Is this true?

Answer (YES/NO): NO